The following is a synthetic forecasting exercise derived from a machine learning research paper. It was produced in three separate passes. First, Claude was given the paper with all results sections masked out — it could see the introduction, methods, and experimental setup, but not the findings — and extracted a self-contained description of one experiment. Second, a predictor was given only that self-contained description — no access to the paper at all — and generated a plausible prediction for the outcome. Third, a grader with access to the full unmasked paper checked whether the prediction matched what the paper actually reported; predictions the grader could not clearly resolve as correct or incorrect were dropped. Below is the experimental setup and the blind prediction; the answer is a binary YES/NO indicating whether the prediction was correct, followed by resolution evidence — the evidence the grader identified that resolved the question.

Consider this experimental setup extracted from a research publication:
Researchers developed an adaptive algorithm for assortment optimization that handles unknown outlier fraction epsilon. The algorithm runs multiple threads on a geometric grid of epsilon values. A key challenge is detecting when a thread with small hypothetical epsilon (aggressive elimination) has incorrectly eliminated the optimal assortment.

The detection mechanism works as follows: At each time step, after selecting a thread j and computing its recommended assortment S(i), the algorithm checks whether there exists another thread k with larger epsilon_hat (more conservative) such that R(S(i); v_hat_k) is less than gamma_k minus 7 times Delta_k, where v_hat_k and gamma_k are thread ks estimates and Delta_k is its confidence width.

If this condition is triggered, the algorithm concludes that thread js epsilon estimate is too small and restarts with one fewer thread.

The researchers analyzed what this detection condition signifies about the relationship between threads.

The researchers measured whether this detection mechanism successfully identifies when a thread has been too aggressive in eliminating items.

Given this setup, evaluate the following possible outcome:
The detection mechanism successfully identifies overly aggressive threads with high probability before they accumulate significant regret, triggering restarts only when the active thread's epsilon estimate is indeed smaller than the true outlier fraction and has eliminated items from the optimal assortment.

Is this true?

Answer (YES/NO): NO